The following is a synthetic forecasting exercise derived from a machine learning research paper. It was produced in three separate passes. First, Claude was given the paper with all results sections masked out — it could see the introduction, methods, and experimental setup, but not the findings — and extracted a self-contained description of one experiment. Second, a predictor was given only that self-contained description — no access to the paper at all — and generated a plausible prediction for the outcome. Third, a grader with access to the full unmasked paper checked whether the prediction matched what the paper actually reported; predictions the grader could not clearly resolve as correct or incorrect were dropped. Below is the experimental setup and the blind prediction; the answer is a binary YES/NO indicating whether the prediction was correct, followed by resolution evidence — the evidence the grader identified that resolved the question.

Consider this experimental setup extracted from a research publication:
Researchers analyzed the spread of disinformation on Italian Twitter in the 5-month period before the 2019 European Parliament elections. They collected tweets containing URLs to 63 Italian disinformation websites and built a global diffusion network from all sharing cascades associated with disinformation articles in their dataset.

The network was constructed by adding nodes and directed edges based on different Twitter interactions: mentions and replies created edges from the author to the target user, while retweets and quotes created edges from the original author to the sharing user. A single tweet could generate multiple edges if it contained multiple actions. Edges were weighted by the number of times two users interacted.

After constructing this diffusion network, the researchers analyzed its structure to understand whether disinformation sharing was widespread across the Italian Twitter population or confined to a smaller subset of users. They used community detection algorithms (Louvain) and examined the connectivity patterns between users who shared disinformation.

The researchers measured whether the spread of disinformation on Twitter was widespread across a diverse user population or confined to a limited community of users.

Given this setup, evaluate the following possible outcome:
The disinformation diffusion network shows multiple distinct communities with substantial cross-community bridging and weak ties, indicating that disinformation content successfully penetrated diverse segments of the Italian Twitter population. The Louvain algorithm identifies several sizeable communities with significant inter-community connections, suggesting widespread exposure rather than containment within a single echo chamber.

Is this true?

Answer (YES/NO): NO